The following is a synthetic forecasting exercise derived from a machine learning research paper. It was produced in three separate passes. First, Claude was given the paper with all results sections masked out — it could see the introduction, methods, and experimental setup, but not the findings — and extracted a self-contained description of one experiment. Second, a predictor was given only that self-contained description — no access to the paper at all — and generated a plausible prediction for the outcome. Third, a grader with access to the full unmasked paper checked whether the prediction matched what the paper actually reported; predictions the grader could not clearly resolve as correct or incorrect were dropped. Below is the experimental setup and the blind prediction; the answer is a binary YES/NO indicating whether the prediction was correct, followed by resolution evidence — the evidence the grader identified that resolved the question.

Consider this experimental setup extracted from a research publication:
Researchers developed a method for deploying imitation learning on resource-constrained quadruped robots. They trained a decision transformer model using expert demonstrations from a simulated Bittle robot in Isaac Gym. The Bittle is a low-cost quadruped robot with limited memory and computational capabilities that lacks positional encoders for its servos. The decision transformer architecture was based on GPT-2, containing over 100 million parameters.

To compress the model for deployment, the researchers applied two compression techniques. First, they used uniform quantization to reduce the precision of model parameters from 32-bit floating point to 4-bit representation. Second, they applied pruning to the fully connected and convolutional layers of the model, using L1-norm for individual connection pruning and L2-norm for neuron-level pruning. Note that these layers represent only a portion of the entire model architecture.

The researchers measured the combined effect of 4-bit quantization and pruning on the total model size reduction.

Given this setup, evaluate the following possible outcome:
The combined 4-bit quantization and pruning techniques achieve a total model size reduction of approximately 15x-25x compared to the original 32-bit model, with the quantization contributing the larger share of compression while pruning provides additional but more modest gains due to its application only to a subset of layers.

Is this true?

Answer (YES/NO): NO